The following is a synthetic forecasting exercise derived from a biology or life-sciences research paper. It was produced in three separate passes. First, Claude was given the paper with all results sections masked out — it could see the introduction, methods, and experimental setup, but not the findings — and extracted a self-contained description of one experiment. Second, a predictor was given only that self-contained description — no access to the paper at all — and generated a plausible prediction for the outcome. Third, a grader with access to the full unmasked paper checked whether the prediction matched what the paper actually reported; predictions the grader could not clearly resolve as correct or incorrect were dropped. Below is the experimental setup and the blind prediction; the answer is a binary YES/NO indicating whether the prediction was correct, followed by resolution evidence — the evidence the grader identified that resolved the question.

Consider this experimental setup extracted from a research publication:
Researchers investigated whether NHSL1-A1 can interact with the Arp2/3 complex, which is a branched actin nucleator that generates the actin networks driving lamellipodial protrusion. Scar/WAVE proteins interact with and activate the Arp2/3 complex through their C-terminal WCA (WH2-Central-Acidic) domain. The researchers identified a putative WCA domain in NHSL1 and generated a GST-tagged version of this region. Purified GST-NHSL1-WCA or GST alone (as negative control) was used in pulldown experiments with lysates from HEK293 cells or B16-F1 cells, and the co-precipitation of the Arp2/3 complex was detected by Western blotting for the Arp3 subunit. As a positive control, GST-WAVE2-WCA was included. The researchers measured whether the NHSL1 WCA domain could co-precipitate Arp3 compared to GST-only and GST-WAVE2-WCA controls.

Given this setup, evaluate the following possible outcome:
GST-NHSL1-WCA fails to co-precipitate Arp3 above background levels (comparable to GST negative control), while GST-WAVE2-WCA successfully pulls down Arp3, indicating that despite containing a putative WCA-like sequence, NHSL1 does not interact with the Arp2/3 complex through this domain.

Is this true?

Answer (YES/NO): NO